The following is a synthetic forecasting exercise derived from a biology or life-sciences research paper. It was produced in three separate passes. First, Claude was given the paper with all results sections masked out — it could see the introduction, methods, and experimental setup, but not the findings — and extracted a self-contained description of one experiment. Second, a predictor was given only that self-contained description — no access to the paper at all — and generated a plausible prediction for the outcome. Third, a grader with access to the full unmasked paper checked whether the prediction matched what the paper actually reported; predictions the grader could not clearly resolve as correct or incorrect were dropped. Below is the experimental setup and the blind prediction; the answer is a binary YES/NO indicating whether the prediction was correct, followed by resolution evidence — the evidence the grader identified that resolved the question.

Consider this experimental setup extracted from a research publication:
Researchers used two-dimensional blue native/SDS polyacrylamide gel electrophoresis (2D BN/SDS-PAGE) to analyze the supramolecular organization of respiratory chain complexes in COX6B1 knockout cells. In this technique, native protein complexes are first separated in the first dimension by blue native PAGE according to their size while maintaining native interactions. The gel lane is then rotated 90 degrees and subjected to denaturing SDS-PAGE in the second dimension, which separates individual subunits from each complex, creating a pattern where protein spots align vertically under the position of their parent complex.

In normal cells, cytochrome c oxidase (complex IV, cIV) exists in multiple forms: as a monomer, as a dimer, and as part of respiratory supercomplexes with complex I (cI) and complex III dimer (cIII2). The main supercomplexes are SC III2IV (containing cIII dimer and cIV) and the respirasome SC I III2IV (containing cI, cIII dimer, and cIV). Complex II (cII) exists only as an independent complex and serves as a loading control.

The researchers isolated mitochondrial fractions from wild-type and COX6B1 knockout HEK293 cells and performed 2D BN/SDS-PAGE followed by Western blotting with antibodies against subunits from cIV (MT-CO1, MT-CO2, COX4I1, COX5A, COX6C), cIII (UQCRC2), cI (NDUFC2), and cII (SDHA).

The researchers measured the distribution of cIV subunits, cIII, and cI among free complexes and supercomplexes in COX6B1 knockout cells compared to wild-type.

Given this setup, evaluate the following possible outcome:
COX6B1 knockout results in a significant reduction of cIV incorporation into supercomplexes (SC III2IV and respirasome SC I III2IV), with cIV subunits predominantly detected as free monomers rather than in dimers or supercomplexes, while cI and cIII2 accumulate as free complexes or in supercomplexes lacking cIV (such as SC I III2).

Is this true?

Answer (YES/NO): NO